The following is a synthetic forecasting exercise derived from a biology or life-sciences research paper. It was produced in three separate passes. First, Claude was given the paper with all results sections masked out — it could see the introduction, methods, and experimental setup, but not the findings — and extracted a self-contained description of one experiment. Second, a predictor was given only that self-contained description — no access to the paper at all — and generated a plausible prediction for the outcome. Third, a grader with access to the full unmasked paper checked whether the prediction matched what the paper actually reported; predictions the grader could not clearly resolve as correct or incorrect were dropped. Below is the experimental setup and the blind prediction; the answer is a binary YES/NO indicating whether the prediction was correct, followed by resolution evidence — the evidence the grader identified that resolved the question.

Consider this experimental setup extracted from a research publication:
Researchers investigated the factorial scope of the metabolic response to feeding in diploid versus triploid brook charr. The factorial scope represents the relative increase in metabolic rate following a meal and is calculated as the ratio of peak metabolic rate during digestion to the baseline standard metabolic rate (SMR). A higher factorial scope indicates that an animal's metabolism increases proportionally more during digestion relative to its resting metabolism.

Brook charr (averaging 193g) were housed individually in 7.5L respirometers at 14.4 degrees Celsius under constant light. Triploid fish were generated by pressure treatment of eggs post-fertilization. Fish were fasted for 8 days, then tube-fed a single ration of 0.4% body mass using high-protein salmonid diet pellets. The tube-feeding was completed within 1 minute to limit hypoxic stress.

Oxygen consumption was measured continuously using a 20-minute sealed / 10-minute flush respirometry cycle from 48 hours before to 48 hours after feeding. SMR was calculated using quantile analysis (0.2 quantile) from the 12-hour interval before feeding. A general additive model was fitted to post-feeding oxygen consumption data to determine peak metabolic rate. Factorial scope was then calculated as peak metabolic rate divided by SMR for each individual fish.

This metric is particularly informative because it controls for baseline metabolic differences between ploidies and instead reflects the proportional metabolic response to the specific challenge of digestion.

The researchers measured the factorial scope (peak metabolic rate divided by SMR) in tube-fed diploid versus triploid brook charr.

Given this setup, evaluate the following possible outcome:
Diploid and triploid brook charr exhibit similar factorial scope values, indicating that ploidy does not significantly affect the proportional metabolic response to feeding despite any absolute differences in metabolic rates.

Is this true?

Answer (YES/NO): YES